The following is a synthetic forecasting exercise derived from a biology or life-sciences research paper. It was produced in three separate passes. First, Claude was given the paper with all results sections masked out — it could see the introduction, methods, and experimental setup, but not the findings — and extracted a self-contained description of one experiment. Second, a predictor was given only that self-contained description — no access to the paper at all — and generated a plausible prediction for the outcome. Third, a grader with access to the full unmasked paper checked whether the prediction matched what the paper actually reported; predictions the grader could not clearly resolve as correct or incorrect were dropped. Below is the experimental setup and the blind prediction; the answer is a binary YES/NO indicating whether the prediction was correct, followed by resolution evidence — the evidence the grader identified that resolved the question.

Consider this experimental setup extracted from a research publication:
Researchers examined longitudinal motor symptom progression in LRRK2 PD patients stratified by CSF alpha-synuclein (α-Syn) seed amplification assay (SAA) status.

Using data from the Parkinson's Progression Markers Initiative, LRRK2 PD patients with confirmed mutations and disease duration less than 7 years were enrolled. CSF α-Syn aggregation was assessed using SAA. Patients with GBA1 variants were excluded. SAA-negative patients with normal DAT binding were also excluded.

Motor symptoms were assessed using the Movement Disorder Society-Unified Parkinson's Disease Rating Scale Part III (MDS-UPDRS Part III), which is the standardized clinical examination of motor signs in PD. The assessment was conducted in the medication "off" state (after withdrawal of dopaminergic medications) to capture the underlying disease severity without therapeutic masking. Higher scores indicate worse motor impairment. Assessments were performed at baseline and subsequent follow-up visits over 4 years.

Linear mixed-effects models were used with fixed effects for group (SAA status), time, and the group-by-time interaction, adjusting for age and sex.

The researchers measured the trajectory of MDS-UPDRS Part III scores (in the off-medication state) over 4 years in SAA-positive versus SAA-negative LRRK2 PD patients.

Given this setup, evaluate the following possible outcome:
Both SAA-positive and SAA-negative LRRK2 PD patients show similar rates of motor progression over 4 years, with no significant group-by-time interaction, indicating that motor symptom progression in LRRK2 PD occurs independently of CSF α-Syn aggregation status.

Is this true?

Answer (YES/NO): NO